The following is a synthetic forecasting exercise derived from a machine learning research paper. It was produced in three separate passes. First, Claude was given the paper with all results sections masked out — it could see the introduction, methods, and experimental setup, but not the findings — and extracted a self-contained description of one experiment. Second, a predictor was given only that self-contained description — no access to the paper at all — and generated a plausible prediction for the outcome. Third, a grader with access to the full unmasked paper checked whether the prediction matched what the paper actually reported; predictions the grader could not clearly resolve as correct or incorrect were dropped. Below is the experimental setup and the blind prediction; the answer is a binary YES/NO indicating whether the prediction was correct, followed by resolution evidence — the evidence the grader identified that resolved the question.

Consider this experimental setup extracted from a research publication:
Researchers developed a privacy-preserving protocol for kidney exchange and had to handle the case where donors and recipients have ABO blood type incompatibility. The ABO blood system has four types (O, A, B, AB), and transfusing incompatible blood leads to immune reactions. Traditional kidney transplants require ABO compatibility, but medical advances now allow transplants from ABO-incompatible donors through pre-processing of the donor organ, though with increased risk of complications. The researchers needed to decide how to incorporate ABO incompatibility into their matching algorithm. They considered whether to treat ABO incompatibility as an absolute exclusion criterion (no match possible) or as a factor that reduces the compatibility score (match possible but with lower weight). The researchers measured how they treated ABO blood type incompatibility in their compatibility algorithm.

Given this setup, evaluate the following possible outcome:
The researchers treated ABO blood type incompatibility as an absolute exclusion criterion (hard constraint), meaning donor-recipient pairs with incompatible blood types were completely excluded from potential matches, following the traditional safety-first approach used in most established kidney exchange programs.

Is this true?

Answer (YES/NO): NO